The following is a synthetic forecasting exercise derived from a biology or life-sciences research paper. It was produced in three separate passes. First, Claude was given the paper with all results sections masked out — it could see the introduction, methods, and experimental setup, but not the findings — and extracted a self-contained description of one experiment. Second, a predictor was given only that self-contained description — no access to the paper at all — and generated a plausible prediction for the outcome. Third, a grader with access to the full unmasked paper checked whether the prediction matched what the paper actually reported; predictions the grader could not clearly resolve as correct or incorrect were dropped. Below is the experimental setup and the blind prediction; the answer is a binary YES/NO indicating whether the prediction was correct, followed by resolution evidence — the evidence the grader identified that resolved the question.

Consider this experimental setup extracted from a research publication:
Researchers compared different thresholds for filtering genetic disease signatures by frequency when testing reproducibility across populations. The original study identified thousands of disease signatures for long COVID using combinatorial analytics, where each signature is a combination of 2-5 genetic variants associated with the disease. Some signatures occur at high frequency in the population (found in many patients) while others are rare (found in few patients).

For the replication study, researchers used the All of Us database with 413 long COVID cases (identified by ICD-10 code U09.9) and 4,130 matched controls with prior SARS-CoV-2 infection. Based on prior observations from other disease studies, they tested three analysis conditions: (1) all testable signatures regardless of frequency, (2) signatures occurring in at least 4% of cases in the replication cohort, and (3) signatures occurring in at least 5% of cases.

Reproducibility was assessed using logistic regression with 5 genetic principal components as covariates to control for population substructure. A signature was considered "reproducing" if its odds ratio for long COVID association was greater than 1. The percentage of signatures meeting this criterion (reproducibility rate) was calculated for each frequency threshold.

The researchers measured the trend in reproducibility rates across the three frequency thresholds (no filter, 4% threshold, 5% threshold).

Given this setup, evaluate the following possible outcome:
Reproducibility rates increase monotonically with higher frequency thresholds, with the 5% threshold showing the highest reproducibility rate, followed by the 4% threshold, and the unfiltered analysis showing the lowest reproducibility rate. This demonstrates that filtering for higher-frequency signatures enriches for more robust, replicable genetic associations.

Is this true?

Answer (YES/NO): YES